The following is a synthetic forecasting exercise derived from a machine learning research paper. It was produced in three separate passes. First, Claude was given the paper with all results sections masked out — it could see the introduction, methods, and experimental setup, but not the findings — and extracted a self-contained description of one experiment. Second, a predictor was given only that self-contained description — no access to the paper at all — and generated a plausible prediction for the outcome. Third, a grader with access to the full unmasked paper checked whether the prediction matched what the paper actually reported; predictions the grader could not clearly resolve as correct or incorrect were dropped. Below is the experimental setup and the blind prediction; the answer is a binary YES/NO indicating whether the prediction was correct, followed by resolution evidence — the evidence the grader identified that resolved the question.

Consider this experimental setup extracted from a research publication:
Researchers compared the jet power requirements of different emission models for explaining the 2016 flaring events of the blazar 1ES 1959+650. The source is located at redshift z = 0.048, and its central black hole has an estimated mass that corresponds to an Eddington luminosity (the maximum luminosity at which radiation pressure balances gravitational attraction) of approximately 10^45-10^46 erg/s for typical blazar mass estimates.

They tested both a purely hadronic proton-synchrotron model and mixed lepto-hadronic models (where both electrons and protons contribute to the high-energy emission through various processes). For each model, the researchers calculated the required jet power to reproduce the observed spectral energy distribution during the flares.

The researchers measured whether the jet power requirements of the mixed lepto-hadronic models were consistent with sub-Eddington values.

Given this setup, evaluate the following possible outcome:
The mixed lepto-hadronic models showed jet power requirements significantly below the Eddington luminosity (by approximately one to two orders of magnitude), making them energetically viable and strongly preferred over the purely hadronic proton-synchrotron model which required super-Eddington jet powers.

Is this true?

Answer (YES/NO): NO